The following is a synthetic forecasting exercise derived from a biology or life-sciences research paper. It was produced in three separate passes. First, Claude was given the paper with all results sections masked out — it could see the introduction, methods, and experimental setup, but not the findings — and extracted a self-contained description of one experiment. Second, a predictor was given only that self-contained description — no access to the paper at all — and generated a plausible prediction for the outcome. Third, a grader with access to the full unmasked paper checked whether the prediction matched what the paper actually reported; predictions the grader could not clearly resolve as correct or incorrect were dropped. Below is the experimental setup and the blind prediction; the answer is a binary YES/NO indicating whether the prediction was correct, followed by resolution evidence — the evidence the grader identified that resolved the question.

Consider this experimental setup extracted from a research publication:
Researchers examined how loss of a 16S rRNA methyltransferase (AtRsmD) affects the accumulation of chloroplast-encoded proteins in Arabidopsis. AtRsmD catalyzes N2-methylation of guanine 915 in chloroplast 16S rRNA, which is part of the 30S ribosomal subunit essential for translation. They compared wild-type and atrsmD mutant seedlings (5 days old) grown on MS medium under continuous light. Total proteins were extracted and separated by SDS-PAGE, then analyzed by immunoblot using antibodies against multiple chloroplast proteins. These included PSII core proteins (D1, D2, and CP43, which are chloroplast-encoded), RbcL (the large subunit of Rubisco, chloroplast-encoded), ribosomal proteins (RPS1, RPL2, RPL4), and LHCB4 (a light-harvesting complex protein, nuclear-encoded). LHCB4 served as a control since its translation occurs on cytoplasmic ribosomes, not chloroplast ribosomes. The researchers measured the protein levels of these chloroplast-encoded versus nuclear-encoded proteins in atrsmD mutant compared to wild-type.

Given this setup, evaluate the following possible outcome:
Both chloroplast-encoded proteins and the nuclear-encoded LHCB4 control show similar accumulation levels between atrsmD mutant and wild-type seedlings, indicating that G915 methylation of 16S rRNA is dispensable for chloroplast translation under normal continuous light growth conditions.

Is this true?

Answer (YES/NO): NO